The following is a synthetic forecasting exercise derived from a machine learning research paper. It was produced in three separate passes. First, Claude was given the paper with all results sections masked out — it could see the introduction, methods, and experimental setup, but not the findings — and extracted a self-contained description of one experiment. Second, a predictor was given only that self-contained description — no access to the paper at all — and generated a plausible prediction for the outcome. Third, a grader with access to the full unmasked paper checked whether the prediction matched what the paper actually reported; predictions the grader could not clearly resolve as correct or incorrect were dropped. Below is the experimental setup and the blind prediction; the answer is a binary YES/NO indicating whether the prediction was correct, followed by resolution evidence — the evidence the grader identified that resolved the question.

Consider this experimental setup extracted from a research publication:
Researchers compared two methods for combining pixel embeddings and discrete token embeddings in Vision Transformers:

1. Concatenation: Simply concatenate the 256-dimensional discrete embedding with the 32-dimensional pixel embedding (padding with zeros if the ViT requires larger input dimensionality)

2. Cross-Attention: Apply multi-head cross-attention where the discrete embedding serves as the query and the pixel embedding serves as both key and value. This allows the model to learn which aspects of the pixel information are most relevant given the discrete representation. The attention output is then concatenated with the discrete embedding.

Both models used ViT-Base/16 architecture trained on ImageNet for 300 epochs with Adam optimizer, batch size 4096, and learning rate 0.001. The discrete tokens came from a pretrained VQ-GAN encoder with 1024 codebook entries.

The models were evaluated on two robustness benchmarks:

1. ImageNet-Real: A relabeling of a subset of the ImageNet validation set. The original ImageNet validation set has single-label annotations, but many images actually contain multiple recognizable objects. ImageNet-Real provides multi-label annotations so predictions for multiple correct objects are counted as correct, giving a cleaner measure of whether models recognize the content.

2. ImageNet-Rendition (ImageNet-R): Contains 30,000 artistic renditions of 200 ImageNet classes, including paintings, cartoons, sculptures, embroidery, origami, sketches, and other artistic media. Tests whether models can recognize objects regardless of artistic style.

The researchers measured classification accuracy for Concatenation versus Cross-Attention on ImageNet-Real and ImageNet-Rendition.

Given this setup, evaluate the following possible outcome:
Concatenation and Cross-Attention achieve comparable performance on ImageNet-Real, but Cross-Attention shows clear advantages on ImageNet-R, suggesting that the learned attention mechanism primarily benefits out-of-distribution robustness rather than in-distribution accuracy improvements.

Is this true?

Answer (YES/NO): NO